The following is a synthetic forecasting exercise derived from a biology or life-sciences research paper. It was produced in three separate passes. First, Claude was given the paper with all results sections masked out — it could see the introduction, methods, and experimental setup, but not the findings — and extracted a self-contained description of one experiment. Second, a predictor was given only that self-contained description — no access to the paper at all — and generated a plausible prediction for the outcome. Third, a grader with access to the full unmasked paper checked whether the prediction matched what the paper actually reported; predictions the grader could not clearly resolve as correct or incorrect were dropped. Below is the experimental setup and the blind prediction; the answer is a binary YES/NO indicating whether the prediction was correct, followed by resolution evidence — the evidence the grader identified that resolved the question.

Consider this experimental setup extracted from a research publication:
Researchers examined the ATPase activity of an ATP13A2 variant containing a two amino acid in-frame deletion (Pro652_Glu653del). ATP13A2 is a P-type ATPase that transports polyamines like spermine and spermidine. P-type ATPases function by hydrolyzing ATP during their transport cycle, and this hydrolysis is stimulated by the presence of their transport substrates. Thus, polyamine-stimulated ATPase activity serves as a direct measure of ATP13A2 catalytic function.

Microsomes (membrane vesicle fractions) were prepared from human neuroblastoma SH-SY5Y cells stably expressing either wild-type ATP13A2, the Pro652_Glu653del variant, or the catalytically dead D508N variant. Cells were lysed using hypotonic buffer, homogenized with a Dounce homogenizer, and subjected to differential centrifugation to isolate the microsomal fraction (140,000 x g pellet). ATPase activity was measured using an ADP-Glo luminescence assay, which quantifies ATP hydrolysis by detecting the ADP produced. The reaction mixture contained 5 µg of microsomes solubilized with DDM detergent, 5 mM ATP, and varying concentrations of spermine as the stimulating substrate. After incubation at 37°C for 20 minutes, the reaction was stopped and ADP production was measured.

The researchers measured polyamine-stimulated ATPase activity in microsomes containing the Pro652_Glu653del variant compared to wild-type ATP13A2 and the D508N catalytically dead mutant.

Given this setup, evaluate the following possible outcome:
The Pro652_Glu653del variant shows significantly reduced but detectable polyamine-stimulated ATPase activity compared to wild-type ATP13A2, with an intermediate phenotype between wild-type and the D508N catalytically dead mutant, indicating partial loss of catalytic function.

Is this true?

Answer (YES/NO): NO